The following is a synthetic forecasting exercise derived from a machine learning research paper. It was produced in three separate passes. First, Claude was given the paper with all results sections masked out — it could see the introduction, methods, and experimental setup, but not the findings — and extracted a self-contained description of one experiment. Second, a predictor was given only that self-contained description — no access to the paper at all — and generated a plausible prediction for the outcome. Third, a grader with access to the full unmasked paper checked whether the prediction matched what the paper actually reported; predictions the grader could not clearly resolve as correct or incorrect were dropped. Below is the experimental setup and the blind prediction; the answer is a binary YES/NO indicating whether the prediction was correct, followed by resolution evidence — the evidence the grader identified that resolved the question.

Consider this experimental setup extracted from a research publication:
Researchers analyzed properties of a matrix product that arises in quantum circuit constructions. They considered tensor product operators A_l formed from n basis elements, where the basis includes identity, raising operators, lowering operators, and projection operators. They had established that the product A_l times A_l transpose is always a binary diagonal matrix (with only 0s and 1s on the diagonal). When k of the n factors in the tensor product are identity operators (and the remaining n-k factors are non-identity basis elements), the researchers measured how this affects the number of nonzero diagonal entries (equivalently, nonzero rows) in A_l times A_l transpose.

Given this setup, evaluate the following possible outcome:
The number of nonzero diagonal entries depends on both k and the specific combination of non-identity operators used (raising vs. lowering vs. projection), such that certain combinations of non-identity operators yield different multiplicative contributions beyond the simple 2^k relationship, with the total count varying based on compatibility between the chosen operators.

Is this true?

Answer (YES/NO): NO